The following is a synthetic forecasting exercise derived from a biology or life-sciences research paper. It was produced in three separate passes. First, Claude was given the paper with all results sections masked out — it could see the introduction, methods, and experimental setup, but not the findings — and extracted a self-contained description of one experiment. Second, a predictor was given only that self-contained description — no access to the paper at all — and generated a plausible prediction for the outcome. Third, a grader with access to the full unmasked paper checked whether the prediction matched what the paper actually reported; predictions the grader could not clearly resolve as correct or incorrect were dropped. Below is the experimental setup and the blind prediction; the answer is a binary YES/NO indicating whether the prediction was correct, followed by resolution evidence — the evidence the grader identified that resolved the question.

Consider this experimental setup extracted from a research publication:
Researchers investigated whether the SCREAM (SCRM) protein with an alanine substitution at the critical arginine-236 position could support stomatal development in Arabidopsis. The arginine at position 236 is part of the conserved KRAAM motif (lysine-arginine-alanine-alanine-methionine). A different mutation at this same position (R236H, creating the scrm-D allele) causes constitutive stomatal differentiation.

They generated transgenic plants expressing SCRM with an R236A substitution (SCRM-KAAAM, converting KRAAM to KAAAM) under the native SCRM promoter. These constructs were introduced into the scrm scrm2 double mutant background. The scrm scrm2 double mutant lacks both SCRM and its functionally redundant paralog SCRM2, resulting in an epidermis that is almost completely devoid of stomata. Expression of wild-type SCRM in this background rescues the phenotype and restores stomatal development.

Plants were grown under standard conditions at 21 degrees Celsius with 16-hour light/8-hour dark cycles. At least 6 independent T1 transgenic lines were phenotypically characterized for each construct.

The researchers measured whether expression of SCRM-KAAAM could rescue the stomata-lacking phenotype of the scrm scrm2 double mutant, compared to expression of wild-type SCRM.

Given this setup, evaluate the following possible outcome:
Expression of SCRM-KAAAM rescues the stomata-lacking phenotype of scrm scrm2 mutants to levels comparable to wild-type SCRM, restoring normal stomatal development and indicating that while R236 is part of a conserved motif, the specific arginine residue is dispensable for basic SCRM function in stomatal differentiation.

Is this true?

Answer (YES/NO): NO